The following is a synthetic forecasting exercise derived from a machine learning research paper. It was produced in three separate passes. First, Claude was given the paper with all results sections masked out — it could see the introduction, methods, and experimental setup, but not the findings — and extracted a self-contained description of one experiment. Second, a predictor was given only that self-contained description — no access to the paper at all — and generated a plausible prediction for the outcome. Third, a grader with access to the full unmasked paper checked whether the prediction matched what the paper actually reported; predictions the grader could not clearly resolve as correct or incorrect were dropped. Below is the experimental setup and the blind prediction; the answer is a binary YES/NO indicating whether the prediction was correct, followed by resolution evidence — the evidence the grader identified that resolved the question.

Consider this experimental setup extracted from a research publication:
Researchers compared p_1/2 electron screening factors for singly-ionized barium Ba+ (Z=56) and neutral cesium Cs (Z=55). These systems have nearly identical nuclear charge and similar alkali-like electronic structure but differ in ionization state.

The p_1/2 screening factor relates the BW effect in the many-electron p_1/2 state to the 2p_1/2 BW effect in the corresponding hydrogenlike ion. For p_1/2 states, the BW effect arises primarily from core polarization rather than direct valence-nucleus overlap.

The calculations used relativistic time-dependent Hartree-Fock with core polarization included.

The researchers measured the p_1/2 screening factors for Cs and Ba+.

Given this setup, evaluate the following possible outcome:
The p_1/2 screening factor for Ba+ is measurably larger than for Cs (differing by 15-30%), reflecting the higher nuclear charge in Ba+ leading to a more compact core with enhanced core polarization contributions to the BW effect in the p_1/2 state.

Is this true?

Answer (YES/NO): YES